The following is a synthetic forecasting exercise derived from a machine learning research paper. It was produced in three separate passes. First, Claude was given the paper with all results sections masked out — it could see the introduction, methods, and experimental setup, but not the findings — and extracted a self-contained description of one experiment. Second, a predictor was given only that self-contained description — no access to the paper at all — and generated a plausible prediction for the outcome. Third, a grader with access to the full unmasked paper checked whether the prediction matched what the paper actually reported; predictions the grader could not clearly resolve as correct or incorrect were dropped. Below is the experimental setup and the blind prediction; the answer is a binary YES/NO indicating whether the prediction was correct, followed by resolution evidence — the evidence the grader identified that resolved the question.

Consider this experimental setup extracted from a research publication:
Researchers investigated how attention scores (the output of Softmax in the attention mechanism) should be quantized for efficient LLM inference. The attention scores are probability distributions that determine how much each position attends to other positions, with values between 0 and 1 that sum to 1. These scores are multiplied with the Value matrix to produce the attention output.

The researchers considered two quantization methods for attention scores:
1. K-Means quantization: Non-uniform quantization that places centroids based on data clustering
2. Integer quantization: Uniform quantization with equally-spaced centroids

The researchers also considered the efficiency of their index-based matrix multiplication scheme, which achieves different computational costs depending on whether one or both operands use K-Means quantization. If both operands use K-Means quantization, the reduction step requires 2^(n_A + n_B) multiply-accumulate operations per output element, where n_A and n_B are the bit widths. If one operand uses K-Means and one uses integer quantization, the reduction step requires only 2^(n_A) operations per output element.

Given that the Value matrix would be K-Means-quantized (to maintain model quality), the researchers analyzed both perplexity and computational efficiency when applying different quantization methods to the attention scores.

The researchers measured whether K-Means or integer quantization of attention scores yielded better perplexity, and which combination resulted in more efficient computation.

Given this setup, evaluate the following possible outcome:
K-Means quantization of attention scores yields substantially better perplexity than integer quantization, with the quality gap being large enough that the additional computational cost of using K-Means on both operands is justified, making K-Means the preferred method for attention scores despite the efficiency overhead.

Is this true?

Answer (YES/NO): NO